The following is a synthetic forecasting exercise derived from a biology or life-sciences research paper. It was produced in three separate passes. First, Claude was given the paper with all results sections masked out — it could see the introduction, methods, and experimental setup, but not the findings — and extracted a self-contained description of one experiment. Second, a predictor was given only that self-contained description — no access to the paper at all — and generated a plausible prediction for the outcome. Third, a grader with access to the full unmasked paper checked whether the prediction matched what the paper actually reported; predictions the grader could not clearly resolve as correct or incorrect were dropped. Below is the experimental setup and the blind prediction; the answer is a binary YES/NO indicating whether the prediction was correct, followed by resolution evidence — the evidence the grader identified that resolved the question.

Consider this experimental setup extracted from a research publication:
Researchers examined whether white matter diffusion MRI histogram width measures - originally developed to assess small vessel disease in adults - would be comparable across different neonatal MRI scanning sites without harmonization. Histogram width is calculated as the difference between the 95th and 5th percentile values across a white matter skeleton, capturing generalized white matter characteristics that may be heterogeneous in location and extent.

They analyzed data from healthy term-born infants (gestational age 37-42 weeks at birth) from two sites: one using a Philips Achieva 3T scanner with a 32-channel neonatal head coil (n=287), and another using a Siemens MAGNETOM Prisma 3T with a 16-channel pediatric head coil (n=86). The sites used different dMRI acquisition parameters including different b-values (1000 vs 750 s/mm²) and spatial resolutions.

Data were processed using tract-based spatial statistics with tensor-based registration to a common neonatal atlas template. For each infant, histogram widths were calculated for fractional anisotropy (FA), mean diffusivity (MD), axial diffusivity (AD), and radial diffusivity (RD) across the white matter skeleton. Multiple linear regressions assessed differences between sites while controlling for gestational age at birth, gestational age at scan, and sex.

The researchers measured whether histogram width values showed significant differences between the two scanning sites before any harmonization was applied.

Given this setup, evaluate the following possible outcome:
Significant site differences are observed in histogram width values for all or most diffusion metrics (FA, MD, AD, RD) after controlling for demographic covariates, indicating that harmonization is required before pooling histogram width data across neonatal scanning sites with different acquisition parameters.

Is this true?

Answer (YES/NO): YES